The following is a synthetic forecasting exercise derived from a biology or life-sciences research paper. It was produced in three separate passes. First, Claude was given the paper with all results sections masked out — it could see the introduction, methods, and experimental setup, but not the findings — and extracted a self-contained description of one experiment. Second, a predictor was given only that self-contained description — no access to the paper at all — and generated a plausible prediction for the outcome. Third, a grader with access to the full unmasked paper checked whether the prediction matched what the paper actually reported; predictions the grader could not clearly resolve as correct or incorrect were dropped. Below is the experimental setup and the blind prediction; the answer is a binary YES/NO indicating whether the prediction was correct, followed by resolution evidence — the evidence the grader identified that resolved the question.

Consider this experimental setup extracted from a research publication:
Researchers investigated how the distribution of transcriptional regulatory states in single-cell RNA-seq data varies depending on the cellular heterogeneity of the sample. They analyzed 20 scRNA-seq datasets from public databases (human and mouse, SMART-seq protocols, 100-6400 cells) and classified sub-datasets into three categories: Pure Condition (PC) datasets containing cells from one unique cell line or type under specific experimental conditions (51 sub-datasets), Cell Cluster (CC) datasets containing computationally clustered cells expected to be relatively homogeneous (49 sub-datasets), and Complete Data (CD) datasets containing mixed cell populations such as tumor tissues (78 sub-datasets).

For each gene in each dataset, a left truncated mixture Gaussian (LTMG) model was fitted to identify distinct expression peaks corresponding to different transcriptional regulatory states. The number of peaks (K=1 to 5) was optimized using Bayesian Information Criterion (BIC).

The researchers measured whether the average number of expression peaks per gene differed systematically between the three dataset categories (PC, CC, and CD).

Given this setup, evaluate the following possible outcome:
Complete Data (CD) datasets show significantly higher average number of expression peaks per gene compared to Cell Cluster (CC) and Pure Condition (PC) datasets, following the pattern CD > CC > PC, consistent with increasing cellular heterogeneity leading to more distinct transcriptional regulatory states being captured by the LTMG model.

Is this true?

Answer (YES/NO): NO